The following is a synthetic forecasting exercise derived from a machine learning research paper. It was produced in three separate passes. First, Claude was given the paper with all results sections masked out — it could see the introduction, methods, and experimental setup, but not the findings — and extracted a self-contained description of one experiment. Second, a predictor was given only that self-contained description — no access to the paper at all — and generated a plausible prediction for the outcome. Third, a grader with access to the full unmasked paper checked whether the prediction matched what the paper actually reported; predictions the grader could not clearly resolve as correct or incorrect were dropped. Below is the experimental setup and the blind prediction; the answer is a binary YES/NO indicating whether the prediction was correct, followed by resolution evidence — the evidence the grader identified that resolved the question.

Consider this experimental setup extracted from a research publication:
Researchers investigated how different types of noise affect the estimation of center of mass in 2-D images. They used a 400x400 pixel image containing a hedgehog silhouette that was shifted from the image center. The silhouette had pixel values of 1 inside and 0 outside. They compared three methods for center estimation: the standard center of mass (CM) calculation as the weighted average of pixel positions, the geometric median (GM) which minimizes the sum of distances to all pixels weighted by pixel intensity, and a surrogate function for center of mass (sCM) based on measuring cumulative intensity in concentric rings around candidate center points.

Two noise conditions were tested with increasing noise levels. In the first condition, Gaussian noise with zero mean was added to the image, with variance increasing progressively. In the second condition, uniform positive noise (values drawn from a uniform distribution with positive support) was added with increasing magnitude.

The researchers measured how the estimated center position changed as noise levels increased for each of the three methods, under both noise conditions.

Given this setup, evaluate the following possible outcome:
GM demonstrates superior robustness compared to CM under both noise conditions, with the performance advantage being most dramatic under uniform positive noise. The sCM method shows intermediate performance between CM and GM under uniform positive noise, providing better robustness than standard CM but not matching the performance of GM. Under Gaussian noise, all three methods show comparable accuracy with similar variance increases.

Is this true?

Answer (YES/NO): NO